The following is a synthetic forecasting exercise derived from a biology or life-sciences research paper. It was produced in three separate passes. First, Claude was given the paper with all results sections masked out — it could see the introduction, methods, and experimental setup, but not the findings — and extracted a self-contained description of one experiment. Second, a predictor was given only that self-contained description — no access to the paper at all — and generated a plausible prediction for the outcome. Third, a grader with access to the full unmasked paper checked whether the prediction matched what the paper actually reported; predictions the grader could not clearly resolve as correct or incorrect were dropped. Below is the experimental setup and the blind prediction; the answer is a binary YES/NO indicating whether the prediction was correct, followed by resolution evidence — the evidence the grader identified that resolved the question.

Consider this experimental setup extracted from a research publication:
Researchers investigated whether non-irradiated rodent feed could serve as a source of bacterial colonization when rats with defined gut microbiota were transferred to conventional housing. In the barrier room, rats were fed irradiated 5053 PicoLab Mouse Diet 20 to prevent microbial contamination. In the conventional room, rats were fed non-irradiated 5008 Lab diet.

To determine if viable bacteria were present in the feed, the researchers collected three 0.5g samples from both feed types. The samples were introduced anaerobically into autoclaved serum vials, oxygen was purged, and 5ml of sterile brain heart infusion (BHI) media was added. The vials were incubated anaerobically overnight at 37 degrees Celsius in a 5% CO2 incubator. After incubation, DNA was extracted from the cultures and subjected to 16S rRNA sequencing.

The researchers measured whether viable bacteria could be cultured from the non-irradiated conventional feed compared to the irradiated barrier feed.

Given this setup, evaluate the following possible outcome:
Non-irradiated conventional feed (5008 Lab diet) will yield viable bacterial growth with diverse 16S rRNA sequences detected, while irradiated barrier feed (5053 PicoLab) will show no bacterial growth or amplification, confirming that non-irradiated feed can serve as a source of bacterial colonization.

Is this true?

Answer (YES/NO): NO